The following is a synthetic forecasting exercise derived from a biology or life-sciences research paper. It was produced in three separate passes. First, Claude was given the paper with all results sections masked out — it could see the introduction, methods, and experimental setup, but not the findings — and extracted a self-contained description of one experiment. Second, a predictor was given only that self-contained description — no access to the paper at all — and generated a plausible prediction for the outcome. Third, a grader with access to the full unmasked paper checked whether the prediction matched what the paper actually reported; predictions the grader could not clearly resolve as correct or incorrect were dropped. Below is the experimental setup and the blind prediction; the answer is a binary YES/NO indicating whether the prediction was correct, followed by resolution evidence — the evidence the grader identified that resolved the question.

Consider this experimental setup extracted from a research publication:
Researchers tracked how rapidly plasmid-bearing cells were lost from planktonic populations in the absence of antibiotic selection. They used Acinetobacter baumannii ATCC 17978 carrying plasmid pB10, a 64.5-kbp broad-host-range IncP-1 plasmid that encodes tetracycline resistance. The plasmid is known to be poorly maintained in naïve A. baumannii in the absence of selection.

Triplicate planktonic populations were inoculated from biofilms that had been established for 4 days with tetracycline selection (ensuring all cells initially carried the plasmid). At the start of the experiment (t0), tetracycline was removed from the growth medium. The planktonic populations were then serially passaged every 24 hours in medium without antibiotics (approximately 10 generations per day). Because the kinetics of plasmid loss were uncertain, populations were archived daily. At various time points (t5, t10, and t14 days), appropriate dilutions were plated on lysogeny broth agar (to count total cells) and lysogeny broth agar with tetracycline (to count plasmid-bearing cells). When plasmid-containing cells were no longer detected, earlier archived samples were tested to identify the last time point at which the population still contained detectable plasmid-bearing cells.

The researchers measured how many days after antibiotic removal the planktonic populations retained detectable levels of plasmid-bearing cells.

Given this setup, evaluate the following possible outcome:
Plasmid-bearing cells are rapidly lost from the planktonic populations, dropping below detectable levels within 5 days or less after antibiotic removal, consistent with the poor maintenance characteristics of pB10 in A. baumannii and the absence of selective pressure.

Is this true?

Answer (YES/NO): NO